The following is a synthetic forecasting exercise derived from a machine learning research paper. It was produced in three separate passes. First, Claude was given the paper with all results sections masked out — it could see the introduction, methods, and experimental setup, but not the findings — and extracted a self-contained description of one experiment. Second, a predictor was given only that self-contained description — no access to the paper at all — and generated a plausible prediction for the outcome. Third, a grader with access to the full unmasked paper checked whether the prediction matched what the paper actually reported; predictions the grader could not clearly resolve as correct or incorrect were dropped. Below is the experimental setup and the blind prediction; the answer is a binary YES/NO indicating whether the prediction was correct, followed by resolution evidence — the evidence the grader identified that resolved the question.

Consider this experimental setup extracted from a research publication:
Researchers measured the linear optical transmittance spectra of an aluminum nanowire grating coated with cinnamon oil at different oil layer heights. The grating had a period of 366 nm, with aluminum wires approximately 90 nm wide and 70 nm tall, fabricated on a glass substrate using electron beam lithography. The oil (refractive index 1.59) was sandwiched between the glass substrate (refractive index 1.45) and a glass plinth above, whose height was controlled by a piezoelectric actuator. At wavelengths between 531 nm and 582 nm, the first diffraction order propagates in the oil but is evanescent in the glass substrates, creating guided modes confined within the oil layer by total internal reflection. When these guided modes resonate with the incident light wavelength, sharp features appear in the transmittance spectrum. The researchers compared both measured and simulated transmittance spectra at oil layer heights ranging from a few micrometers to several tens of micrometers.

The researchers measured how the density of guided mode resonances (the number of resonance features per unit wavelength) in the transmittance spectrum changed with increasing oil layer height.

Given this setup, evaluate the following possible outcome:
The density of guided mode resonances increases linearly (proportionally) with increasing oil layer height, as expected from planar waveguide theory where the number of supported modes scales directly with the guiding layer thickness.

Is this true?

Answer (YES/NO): YES